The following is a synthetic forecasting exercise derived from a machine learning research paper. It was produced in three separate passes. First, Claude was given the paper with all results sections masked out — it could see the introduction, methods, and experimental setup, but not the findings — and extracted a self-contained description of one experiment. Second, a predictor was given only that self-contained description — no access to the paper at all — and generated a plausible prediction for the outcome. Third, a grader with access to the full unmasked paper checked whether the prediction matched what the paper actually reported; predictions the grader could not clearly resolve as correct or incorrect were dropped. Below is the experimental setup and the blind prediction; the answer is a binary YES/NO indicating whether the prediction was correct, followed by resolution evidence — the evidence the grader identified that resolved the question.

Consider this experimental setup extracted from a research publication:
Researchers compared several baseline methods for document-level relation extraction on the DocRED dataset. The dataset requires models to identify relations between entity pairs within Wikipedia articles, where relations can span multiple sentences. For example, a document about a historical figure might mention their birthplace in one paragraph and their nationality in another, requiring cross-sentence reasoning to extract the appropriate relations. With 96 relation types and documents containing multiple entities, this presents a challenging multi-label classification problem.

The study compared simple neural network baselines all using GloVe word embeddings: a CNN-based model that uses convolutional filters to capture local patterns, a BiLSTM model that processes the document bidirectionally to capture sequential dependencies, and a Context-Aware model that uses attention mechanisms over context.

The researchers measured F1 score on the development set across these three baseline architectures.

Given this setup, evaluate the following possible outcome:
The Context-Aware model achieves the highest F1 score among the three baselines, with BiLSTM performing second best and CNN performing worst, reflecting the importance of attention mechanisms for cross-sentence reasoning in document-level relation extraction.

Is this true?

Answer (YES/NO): YES